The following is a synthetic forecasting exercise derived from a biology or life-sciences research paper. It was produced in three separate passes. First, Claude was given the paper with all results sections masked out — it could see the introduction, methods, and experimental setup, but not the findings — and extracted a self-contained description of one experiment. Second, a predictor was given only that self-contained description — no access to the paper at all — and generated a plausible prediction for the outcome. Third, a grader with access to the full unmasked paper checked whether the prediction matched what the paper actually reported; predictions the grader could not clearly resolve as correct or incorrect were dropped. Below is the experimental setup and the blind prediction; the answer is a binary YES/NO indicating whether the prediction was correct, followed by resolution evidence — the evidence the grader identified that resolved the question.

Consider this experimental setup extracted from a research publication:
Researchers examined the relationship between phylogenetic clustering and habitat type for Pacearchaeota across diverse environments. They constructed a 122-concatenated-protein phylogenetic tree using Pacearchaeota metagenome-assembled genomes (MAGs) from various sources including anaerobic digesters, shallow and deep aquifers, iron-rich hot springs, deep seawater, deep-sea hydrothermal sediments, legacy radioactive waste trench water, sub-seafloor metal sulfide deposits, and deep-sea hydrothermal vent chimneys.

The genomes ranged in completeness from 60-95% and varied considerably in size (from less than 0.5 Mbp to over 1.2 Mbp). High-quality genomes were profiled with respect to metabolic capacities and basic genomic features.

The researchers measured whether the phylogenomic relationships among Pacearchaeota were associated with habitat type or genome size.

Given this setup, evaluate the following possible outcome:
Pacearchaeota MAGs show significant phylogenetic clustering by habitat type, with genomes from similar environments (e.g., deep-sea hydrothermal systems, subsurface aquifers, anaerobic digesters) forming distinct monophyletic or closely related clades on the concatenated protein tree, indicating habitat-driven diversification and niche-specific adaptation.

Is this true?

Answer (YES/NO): NO